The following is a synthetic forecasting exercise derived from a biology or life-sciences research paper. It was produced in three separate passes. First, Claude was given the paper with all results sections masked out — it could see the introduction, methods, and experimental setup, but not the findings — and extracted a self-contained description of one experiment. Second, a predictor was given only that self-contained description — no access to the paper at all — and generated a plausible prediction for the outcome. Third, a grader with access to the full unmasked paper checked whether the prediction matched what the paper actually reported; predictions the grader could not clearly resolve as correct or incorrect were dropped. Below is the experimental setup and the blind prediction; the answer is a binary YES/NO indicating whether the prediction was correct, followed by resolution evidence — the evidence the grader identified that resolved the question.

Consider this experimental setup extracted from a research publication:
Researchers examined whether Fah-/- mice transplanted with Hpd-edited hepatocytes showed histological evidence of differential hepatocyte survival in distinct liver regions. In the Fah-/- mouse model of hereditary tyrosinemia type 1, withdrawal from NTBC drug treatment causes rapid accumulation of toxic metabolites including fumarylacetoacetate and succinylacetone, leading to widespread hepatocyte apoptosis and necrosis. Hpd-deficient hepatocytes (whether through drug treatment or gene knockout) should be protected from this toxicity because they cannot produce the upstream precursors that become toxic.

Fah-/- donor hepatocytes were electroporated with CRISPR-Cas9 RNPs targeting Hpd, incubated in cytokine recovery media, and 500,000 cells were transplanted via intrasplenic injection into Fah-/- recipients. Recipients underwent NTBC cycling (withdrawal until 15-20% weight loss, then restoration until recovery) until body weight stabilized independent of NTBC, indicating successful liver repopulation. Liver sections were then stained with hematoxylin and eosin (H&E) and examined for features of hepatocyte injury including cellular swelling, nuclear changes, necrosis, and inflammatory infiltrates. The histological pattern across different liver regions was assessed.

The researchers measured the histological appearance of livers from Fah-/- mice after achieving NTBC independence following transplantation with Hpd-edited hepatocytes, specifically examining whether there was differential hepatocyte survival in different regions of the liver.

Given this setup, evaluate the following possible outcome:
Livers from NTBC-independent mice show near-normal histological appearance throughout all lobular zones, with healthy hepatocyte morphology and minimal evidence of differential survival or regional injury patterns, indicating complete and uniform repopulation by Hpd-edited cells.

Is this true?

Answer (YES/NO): NO